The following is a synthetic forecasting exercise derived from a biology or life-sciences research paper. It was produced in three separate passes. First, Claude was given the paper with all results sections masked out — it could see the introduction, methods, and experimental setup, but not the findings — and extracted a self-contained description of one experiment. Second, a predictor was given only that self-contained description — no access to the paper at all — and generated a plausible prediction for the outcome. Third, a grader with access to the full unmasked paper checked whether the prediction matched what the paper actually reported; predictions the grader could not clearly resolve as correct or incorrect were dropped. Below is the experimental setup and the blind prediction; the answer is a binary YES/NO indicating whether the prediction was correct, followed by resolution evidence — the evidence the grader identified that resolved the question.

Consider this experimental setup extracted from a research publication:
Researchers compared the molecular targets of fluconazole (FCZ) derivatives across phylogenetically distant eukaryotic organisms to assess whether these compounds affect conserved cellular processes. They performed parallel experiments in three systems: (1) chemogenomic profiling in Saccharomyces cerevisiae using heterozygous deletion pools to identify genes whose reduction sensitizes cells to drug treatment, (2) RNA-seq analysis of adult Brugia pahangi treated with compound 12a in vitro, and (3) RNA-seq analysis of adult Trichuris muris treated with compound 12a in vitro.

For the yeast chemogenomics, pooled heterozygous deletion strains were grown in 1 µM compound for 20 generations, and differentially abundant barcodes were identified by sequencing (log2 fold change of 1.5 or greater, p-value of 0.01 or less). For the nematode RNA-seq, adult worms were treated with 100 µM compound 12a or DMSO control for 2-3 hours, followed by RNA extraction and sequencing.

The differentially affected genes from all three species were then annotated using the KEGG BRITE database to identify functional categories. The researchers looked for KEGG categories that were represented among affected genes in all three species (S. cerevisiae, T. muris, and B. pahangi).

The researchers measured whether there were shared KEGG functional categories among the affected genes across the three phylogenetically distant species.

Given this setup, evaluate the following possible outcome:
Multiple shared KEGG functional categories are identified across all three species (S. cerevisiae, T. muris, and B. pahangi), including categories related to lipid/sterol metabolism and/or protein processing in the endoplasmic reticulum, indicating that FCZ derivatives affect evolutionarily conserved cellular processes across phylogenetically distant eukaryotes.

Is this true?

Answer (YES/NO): NO